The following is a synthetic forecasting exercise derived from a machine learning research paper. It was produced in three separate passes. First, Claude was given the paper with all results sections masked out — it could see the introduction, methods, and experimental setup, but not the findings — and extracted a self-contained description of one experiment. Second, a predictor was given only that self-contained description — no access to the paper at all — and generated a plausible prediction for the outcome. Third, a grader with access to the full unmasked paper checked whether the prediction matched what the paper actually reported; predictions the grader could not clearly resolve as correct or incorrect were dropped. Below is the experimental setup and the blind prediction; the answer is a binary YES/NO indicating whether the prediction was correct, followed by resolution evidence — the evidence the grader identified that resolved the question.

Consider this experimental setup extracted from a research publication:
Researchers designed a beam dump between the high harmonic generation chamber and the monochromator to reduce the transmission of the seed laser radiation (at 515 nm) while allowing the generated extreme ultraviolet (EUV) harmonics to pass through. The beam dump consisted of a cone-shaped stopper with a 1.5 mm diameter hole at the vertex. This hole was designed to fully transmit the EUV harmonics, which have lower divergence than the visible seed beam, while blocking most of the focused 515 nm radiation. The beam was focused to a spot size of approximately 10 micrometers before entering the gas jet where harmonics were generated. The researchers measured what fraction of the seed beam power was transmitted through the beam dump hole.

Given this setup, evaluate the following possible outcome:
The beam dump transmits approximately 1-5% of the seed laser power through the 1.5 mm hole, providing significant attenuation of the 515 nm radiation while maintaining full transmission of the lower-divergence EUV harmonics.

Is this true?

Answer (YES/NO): YES